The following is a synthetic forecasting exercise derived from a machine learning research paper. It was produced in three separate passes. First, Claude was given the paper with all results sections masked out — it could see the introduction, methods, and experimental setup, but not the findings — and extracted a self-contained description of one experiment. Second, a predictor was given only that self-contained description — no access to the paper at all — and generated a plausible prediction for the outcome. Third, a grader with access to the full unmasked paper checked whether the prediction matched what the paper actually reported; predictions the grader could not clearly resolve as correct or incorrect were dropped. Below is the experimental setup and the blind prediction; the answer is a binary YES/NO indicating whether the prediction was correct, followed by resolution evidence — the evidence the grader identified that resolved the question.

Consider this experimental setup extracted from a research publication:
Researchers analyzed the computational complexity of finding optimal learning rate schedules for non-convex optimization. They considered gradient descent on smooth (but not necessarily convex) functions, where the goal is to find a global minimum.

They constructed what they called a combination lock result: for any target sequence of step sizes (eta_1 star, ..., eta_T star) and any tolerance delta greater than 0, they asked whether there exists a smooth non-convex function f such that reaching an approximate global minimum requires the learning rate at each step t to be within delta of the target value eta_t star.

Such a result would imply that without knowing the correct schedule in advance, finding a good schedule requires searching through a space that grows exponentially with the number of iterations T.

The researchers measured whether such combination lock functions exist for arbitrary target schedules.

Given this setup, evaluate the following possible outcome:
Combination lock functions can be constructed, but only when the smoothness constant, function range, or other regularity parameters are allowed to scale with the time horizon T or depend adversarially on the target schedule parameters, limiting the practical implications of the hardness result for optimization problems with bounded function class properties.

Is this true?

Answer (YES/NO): NO